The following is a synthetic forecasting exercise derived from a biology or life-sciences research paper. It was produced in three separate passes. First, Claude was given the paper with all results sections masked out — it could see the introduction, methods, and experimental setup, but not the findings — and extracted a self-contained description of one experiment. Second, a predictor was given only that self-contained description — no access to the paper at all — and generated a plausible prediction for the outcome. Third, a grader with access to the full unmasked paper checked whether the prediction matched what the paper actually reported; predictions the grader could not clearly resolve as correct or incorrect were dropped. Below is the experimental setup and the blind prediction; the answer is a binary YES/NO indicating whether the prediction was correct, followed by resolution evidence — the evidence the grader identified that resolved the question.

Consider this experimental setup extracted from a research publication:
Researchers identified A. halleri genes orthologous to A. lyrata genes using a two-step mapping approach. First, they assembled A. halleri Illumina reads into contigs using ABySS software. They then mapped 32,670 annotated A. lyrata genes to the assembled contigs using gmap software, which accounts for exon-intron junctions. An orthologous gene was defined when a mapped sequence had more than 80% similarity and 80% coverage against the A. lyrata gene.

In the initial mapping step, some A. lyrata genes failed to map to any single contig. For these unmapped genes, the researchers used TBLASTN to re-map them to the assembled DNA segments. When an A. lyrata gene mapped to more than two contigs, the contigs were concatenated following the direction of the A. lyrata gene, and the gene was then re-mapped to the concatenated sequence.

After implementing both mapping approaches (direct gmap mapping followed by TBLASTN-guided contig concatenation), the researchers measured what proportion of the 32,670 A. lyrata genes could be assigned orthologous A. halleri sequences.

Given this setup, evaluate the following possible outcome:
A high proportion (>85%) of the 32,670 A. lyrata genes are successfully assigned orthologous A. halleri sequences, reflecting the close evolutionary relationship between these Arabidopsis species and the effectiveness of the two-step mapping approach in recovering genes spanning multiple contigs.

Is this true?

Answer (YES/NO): YES